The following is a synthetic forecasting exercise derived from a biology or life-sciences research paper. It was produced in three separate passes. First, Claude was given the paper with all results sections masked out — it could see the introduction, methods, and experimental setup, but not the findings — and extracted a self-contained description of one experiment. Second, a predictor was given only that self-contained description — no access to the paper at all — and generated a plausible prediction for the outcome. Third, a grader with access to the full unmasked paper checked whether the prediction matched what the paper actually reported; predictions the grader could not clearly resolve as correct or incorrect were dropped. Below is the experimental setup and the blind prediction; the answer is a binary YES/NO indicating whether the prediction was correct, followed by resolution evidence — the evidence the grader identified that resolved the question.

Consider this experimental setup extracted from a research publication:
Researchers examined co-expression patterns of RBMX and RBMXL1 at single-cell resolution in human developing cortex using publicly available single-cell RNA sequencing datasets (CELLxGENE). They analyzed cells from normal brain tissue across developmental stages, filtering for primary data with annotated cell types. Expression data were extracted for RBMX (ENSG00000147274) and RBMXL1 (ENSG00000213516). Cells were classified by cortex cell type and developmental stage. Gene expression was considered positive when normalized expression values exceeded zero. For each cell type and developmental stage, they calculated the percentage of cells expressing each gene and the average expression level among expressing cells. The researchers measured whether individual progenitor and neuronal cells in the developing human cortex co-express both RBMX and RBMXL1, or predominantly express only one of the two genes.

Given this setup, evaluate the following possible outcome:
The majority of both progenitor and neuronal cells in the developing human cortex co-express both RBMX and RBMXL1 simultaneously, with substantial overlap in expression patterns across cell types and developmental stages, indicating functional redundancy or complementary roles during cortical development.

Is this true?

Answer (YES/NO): YES